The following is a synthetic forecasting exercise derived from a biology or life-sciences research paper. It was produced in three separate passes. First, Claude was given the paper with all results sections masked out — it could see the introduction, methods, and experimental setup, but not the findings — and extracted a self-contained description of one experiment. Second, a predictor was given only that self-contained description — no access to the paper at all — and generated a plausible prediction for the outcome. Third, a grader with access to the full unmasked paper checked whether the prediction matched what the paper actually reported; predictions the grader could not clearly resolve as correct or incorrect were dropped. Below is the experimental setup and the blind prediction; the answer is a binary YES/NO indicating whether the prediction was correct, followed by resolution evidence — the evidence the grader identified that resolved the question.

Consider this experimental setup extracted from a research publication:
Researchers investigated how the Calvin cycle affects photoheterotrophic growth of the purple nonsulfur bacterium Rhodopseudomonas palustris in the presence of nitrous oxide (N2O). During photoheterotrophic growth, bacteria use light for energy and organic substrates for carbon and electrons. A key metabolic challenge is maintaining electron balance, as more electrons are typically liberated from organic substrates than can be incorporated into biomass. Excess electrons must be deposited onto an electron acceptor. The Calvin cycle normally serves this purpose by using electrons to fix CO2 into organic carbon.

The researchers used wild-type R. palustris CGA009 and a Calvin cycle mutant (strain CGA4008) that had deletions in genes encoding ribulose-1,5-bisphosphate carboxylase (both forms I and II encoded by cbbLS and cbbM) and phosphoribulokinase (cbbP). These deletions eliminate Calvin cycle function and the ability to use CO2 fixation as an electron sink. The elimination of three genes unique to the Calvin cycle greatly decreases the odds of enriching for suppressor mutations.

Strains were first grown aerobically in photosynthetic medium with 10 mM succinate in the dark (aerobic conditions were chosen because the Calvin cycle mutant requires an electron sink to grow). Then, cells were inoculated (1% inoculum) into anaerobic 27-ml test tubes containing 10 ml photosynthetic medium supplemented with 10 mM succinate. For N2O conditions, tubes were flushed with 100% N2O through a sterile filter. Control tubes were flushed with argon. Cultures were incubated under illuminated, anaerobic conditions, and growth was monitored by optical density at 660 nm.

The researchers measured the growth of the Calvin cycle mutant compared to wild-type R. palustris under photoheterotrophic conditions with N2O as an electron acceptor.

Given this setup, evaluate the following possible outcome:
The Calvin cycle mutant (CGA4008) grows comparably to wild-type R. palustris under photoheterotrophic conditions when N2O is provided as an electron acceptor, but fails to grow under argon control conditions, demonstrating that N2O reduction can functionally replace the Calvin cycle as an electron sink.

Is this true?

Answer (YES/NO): NO